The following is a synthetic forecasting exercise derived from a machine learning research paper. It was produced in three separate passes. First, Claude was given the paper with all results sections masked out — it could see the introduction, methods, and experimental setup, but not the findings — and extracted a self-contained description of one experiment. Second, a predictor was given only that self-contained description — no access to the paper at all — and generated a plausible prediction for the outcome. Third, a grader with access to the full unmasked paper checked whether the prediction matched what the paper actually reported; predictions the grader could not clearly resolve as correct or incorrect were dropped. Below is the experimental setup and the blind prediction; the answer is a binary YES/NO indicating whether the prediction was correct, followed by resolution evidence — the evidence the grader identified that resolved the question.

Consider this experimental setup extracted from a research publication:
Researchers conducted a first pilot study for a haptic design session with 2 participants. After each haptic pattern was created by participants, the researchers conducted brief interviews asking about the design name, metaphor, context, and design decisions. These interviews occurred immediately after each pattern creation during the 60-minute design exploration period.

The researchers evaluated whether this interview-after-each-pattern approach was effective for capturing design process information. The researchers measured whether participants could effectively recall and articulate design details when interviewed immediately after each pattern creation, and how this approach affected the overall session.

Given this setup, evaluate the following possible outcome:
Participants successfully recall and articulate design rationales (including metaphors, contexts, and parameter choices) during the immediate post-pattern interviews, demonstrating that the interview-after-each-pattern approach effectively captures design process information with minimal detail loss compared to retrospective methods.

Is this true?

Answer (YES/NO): NO